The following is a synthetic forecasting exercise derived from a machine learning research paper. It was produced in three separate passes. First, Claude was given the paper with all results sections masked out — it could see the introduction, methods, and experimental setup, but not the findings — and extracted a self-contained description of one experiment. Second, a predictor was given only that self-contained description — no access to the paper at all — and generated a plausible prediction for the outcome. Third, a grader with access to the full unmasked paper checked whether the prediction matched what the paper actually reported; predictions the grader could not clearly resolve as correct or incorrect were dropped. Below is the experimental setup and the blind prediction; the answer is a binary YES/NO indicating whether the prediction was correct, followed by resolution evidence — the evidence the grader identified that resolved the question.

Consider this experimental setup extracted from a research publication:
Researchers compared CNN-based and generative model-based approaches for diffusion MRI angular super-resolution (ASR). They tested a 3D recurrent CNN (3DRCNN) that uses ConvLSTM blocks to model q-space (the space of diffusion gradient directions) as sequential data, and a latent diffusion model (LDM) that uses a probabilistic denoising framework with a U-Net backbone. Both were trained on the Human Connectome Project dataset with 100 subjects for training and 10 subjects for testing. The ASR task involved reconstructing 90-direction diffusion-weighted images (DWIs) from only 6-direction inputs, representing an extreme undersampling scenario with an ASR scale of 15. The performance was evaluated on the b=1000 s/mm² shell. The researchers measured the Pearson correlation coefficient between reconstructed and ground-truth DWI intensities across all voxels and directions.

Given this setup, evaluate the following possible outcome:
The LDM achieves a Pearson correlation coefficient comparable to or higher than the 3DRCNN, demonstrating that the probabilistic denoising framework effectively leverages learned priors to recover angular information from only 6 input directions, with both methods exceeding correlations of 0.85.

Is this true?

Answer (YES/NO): NO